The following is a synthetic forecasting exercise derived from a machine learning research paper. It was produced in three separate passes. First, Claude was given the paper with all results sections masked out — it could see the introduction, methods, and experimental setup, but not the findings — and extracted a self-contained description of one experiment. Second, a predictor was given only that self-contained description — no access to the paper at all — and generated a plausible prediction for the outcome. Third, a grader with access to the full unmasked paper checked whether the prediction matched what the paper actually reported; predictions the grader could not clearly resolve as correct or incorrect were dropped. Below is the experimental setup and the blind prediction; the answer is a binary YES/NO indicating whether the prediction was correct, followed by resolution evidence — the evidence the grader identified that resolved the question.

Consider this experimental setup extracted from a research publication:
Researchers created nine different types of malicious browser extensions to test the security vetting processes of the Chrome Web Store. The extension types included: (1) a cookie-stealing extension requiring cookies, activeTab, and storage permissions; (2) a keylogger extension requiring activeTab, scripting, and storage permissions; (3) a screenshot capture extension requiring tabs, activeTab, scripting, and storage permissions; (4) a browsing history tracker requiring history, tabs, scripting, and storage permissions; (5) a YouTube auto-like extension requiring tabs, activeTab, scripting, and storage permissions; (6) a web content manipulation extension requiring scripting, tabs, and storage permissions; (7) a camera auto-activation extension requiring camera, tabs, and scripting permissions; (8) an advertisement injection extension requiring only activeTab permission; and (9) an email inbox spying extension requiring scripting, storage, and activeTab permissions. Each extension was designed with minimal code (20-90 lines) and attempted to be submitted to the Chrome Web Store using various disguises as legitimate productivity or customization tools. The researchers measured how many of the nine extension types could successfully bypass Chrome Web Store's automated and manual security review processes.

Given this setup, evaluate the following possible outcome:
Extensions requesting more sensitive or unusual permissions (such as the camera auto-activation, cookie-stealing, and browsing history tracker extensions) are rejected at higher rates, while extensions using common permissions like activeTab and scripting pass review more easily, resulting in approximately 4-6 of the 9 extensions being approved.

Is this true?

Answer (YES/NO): NO